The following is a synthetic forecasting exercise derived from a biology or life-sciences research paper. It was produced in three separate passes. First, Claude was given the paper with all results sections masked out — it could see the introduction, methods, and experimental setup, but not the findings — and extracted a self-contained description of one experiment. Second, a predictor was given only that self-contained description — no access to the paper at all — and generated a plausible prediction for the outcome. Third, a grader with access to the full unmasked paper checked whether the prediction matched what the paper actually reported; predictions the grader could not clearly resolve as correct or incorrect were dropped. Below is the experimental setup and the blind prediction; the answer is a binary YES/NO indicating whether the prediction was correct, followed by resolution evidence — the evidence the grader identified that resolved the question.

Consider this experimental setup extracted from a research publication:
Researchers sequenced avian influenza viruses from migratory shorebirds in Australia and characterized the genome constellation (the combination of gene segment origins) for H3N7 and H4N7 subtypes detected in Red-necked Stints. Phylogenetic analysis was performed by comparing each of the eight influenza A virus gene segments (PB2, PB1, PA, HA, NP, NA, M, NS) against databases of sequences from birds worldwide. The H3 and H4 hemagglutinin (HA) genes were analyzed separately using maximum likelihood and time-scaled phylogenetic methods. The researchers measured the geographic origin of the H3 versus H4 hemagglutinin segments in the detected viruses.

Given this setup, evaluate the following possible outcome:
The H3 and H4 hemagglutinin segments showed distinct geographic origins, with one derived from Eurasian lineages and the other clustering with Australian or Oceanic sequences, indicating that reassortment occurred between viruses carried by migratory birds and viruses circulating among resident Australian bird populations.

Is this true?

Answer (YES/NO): YES